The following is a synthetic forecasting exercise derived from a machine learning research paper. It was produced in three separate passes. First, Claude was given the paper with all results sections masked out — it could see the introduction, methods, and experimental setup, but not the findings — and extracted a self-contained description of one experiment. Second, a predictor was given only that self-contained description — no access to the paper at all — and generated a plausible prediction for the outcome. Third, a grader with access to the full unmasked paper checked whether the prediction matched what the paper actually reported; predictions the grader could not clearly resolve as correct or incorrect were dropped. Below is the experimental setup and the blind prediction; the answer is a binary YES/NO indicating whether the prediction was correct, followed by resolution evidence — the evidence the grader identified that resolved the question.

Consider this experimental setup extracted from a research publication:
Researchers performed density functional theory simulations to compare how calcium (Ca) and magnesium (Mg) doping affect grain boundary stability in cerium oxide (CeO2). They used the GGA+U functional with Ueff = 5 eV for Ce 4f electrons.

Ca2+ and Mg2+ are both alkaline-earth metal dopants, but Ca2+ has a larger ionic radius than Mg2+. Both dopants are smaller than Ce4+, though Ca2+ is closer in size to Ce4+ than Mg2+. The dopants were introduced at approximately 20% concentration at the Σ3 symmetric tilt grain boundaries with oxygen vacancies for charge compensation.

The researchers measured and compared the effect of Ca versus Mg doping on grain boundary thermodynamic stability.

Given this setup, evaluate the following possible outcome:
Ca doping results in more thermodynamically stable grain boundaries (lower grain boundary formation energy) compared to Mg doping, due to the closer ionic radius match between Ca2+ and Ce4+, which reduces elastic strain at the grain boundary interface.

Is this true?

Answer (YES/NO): YES